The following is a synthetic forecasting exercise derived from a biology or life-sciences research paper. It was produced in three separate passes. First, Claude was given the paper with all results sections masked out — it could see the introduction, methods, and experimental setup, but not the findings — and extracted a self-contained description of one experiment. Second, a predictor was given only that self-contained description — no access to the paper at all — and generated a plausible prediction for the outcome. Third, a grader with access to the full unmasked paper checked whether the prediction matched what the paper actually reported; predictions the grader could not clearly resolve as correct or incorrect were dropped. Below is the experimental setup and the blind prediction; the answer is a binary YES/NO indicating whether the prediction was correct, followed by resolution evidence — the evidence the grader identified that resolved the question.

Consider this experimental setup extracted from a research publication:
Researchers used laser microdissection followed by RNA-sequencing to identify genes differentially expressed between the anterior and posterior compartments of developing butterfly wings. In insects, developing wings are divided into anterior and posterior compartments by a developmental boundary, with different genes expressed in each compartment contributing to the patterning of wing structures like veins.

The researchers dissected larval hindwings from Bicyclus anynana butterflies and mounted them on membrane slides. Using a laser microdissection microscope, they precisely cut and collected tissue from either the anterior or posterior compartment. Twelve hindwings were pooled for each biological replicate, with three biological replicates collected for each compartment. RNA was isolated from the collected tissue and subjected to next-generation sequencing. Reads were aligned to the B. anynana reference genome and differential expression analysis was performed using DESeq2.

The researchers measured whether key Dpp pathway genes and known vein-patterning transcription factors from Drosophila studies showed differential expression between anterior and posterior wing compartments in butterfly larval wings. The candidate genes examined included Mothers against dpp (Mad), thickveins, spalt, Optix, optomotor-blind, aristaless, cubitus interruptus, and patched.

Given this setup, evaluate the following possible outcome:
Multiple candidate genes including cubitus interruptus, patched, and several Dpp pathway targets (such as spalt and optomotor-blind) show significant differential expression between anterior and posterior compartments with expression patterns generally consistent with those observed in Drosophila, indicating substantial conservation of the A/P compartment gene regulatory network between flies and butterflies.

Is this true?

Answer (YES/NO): YES